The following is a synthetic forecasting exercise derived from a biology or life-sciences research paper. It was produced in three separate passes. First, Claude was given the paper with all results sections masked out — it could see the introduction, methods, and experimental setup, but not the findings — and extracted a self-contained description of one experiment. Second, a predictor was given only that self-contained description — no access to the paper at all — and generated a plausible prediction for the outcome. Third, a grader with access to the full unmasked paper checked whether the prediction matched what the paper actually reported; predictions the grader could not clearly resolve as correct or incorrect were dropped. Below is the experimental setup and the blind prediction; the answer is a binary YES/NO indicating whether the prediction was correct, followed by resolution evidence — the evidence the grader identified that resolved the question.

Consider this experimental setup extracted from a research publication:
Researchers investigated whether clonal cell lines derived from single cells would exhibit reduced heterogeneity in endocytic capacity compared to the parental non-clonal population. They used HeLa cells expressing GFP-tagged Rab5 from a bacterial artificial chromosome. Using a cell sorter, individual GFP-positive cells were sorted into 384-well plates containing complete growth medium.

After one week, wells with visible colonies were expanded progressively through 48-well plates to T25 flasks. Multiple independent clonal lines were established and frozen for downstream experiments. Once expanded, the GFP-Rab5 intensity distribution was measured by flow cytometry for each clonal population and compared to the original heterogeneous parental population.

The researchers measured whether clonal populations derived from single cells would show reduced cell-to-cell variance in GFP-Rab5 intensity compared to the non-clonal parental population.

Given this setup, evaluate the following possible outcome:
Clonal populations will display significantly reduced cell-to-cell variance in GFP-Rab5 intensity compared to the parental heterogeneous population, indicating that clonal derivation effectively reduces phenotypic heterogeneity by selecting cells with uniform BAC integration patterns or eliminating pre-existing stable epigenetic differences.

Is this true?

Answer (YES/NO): NO